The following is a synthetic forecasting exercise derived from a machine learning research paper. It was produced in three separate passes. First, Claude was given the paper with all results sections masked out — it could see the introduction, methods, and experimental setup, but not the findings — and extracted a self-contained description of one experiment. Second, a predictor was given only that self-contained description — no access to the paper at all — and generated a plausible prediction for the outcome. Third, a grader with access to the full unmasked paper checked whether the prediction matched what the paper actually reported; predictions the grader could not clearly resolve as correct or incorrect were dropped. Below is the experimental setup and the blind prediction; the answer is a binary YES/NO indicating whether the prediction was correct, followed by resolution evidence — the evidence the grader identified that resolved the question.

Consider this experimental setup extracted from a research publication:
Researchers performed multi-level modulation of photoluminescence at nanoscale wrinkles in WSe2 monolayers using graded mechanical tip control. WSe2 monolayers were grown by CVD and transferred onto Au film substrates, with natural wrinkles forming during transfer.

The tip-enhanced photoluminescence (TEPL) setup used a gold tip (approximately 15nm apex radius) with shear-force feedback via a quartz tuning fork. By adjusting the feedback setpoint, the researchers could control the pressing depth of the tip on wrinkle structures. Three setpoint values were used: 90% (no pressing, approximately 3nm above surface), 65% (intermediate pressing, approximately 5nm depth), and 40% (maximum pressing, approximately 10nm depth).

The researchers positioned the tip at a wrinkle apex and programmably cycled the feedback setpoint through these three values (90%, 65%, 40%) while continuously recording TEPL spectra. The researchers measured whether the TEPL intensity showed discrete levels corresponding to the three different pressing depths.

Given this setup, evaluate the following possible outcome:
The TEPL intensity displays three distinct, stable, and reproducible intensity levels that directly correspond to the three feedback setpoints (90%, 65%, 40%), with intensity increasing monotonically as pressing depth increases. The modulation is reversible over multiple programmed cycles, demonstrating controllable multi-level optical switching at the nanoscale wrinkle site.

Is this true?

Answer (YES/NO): NO